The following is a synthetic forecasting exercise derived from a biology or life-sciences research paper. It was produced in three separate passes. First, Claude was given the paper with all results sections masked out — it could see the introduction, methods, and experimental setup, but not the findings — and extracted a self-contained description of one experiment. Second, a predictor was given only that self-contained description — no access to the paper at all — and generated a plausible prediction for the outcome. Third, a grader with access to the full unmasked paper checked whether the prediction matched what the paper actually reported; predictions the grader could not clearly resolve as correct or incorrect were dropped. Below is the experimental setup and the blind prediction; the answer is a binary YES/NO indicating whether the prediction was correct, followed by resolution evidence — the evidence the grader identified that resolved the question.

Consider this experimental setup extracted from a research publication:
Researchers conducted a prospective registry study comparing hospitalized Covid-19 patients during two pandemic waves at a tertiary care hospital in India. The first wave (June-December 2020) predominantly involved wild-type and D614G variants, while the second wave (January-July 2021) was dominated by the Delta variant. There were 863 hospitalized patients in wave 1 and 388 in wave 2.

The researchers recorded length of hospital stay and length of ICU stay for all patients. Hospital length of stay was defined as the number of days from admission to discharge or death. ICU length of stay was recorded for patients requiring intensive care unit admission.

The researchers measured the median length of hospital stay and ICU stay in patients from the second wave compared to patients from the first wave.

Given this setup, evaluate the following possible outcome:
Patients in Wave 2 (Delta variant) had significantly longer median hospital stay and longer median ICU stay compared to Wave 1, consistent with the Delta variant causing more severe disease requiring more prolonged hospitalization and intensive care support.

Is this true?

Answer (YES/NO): YES